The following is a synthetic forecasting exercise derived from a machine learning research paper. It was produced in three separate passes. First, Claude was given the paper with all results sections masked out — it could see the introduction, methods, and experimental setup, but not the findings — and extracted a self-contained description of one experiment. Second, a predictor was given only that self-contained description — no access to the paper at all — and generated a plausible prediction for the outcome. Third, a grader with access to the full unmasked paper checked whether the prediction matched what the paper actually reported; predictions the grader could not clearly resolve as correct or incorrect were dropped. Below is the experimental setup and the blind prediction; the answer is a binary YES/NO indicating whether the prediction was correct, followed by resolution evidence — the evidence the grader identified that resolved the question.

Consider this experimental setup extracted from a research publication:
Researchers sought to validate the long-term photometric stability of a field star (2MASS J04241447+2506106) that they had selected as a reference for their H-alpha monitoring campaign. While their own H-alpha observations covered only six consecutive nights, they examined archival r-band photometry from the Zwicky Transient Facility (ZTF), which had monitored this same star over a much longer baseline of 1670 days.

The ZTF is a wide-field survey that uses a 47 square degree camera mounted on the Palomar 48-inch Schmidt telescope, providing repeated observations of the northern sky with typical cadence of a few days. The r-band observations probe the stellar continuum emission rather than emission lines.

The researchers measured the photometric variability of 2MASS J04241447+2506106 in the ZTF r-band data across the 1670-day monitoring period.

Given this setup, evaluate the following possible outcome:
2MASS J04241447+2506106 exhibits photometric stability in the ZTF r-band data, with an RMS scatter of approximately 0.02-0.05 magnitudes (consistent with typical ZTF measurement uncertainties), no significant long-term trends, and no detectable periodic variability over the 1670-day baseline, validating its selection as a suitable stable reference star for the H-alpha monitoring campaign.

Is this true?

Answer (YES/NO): NO